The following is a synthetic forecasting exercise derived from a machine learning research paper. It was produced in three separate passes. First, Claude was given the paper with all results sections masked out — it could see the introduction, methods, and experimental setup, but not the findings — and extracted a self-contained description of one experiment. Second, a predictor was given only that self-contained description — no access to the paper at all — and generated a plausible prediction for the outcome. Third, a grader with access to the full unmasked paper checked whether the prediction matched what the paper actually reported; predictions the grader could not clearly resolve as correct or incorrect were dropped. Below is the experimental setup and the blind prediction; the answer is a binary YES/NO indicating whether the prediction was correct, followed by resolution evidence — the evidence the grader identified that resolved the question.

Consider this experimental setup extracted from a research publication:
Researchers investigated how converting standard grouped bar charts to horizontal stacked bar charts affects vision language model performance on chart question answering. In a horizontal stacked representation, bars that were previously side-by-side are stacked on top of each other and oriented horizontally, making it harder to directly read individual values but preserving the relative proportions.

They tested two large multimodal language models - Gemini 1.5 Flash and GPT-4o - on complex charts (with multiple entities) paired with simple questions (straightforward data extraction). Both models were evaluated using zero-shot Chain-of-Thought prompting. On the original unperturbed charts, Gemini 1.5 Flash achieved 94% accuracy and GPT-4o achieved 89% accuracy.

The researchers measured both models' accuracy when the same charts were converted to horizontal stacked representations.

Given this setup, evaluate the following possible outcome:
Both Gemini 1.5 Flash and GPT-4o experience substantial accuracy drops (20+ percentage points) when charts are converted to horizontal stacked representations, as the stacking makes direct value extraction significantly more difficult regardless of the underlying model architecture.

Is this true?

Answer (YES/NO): YES